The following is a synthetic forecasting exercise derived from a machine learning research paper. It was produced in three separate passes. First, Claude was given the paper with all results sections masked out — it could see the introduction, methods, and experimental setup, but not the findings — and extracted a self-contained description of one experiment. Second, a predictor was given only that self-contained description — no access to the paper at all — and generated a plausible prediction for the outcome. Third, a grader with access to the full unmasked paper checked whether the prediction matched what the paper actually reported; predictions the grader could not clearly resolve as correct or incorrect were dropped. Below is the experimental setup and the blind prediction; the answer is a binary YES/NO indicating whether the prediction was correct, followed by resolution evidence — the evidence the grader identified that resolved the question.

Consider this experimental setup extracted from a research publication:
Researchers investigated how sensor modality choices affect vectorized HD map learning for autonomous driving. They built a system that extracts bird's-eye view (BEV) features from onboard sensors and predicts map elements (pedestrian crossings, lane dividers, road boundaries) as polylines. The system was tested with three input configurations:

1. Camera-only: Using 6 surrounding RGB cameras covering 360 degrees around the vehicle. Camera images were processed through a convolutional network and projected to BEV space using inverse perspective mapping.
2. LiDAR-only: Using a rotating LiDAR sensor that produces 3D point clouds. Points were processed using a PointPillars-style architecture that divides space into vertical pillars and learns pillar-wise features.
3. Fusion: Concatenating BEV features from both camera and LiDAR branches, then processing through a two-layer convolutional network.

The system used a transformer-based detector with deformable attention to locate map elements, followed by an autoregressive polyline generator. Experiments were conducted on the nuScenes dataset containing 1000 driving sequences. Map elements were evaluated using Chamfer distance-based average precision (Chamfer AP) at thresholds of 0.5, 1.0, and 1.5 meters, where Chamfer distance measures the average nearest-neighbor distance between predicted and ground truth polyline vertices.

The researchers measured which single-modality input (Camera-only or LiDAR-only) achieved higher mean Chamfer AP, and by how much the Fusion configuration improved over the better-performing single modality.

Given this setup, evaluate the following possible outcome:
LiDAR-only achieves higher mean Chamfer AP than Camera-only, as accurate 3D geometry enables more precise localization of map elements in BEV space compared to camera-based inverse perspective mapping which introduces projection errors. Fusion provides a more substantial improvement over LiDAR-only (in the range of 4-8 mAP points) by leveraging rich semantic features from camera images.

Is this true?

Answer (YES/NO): NO